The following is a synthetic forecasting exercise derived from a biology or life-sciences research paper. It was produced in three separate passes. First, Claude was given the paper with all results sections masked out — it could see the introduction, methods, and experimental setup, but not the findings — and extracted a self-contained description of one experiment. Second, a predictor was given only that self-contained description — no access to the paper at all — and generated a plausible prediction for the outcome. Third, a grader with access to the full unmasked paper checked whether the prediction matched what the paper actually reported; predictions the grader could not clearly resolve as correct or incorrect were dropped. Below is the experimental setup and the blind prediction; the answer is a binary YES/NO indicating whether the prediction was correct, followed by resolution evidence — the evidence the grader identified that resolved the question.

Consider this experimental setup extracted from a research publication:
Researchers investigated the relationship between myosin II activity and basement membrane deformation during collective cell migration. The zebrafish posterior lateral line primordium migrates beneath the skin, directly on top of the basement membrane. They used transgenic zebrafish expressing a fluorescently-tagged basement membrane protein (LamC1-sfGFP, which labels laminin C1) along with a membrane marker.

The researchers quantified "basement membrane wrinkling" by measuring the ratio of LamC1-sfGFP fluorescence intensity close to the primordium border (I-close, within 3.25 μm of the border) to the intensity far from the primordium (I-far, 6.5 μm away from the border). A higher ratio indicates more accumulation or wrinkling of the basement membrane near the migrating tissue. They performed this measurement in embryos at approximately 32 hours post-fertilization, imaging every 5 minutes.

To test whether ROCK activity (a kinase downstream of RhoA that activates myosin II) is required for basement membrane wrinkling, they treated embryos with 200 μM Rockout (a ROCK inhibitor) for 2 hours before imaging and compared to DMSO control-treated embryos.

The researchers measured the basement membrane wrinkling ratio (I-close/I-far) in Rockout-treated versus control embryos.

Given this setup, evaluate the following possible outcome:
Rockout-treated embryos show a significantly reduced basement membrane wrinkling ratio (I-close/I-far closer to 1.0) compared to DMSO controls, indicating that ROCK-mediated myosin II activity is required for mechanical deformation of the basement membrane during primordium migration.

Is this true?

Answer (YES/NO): YES